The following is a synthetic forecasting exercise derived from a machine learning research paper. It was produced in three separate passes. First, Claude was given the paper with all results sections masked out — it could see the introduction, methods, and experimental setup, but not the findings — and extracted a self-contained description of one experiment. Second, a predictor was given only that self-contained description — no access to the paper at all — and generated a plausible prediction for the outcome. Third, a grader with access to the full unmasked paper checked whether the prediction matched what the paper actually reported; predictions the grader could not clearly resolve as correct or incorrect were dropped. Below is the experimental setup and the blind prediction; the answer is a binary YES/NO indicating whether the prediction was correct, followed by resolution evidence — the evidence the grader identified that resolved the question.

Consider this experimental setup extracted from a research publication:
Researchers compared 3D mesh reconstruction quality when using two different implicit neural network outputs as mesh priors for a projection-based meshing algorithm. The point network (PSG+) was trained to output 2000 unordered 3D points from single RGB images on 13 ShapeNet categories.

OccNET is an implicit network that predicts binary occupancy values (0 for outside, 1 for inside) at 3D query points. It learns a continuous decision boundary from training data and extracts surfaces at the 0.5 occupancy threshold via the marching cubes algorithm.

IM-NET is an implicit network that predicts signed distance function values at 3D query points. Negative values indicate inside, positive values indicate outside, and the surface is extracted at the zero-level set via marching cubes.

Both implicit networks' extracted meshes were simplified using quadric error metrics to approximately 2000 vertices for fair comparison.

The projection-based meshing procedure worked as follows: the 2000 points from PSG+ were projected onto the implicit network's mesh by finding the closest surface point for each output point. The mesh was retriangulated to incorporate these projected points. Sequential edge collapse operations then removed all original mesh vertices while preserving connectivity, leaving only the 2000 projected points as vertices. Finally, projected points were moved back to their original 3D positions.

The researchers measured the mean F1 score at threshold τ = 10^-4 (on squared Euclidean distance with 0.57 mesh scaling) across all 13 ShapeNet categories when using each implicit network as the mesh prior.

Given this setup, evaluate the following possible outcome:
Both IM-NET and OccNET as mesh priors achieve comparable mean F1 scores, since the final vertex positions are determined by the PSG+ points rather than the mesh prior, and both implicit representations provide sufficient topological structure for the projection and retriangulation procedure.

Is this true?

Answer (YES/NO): YES